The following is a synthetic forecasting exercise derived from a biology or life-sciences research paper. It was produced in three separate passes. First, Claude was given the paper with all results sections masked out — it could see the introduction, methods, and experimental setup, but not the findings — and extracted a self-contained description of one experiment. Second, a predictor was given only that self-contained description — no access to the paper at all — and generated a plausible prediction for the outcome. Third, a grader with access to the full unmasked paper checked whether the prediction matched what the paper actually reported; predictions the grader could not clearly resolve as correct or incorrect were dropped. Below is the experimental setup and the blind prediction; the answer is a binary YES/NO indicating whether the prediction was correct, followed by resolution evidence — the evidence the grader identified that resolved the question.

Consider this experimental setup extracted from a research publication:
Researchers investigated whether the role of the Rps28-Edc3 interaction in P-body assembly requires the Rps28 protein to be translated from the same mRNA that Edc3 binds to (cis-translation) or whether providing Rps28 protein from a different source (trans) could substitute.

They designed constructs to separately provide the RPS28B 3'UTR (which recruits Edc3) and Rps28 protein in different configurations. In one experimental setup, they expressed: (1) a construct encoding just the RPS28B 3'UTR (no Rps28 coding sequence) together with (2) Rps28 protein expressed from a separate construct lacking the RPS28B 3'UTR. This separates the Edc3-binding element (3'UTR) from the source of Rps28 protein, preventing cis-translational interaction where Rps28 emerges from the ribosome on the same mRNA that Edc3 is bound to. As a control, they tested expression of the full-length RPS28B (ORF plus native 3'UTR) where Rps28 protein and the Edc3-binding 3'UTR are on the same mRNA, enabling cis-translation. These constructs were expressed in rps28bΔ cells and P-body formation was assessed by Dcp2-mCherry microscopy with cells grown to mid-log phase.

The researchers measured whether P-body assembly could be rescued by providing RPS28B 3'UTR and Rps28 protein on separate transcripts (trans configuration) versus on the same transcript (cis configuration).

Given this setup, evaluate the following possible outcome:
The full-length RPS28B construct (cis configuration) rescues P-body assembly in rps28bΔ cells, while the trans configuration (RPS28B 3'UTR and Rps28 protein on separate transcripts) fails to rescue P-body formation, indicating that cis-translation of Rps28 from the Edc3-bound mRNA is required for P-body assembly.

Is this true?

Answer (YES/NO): YES